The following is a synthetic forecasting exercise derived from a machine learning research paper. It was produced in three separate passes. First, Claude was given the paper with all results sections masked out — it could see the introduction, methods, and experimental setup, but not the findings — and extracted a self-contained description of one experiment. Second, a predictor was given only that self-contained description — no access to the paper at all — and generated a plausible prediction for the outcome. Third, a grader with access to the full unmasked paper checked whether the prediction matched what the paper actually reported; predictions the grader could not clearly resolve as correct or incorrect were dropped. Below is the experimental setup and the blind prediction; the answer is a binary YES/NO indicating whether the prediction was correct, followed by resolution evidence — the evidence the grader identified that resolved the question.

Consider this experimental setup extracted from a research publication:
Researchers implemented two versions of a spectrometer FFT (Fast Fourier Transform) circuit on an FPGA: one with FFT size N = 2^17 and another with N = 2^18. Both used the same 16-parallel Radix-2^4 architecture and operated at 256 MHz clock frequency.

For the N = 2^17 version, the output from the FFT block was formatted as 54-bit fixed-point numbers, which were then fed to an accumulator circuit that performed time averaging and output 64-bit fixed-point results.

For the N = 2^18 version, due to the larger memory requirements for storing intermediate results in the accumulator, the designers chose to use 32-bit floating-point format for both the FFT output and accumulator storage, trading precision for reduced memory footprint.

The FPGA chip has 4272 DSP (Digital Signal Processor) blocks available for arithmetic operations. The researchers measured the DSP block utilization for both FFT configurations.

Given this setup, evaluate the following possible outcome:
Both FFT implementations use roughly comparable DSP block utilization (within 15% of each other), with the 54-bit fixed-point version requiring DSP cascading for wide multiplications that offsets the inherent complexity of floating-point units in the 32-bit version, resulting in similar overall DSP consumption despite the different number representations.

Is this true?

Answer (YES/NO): YES